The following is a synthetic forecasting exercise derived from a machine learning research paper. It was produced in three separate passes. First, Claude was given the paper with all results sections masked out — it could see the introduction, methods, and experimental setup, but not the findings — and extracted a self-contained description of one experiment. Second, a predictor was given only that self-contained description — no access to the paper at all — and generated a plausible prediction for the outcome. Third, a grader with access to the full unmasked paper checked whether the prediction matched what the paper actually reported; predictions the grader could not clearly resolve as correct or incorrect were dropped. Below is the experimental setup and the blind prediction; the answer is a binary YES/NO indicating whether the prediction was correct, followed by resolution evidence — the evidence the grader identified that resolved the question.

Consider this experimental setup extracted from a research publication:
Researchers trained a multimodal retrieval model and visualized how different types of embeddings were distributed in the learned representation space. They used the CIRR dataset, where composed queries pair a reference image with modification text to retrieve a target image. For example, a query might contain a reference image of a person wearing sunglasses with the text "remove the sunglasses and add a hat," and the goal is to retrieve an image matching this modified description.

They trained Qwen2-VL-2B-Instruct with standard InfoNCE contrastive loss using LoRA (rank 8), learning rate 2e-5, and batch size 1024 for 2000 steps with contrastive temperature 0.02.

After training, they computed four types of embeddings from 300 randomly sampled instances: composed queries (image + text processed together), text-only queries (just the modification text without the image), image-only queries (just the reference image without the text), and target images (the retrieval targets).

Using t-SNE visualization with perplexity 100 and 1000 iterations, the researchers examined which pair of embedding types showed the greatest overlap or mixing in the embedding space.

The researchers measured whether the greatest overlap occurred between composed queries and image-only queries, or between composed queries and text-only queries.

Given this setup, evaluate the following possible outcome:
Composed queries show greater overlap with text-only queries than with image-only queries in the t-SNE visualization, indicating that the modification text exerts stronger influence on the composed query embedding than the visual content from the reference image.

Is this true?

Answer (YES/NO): YES